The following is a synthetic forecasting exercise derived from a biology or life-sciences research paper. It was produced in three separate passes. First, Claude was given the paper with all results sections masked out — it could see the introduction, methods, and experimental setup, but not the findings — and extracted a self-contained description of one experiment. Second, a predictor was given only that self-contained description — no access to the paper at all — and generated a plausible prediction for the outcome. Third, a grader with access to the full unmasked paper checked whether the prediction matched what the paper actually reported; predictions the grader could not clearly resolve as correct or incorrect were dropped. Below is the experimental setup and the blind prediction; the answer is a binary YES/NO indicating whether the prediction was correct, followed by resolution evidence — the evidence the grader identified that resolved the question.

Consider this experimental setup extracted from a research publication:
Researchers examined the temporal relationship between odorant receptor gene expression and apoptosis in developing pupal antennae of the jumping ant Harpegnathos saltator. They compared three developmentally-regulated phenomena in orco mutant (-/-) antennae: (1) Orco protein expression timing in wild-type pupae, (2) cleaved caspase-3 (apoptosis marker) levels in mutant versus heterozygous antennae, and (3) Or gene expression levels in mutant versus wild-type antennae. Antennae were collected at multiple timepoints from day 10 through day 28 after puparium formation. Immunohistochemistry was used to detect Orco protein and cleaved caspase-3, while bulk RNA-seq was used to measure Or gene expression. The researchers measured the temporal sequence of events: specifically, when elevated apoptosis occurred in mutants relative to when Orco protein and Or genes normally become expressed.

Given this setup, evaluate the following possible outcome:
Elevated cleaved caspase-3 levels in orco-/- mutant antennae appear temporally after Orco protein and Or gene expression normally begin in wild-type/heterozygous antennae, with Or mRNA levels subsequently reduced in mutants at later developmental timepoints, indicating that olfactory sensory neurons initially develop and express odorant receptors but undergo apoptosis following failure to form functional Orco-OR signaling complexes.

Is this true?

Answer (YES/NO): YES